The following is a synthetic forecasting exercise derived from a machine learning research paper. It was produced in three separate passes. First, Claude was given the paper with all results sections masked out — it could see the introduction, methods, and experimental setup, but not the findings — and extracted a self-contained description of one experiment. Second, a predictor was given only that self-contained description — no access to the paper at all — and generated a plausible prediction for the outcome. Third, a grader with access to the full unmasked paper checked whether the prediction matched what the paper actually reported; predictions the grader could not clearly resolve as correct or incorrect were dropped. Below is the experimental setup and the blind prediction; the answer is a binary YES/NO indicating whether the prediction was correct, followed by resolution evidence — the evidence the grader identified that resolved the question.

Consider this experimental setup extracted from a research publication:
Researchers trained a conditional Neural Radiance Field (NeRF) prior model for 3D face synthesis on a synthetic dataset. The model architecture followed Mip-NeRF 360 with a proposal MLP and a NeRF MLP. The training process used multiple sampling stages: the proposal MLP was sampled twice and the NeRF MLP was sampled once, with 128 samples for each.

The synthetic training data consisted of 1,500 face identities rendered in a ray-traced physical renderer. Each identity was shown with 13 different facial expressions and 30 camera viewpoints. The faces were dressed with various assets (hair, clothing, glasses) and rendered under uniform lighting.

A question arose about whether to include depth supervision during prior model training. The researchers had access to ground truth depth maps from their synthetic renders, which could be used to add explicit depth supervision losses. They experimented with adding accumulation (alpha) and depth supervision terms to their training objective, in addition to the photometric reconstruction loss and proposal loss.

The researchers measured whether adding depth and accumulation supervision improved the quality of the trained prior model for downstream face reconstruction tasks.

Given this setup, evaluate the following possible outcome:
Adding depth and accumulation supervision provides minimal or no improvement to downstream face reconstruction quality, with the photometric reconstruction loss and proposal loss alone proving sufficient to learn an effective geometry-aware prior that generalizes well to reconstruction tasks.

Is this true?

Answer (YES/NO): YES